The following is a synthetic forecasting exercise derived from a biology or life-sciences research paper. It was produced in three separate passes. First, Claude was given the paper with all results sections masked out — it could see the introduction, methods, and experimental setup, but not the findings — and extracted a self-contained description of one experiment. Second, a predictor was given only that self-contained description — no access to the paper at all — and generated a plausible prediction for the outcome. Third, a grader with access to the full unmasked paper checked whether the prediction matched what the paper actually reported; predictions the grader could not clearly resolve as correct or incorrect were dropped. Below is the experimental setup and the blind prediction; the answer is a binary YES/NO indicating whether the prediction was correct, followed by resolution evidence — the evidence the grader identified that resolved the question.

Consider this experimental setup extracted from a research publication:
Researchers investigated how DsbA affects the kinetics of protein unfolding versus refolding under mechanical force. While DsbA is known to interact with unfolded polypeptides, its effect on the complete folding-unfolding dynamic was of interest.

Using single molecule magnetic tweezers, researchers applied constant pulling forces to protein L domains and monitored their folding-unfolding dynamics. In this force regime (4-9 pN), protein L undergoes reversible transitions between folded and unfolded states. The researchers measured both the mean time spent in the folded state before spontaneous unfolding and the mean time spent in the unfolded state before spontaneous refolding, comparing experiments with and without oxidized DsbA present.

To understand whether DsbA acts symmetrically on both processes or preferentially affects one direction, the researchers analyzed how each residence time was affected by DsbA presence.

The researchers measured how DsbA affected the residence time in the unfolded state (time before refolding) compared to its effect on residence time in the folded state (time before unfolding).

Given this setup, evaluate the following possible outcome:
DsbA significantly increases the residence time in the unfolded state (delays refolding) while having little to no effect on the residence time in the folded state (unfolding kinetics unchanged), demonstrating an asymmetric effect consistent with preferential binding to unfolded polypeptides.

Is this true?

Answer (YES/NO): NO